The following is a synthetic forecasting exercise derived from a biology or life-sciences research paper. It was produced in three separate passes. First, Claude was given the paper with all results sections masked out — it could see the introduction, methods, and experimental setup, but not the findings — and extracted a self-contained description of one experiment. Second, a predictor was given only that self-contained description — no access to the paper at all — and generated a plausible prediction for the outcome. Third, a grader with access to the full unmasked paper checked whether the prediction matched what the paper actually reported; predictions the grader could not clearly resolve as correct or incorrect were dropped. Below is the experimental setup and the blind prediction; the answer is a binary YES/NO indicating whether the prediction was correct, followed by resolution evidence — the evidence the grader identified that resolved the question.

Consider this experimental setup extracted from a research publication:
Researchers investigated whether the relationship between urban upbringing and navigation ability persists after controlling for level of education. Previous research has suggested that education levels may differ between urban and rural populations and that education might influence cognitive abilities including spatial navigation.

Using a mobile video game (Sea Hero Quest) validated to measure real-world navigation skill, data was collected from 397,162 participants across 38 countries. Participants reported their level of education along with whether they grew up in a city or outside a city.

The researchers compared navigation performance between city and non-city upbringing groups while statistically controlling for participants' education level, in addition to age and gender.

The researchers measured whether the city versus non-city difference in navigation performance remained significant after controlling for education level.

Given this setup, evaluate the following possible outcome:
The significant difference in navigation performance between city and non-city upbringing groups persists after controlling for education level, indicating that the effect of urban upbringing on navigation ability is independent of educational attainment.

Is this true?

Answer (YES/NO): YES